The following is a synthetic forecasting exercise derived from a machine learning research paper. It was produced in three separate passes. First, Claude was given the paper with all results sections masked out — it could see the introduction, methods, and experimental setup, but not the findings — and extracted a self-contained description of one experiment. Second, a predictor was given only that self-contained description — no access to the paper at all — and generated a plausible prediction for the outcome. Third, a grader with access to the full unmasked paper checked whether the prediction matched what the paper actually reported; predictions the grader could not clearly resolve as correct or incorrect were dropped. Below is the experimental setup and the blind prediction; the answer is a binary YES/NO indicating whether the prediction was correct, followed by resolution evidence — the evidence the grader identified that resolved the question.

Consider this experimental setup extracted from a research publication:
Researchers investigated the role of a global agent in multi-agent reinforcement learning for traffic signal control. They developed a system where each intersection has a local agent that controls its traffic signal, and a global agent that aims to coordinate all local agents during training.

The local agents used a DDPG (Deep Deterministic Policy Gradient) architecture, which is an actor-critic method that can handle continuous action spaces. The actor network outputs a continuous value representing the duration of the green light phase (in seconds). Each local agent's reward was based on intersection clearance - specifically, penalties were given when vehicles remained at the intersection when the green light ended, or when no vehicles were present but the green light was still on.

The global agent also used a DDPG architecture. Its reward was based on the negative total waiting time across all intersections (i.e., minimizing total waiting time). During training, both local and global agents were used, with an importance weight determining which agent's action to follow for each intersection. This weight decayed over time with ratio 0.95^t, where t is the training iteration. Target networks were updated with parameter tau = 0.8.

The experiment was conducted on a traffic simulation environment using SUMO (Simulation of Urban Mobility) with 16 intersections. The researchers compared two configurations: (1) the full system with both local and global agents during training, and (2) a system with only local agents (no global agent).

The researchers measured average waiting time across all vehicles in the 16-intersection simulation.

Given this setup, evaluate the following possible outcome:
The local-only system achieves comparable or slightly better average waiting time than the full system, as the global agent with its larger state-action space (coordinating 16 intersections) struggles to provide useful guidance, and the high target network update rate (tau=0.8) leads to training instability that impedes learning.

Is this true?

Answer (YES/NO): NO